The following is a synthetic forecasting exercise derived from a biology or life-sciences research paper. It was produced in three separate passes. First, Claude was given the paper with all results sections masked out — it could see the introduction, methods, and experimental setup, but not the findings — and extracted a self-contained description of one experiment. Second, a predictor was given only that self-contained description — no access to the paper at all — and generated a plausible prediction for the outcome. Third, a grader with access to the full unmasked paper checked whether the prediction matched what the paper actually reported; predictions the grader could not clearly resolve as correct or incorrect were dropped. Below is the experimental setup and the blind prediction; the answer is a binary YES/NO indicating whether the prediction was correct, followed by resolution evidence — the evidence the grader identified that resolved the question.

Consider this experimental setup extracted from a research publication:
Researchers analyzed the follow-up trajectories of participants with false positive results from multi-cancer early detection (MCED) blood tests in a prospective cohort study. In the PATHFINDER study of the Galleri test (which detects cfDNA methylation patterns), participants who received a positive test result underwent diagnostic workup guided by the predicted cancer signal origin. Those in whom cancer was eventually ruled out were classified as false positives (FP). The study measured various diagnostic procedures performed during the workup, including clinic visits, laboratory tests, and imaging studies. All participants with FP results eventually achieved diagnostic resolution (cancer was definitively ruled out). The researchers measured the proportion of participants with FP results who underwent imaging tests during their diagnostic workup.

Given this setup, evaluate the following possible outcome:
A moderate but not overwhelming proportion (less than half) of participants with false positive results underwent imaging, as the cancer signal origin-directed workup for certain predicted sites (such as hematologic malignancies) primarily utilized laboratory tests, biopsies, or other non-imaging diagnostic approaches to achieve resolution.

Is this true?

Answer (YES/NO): NO